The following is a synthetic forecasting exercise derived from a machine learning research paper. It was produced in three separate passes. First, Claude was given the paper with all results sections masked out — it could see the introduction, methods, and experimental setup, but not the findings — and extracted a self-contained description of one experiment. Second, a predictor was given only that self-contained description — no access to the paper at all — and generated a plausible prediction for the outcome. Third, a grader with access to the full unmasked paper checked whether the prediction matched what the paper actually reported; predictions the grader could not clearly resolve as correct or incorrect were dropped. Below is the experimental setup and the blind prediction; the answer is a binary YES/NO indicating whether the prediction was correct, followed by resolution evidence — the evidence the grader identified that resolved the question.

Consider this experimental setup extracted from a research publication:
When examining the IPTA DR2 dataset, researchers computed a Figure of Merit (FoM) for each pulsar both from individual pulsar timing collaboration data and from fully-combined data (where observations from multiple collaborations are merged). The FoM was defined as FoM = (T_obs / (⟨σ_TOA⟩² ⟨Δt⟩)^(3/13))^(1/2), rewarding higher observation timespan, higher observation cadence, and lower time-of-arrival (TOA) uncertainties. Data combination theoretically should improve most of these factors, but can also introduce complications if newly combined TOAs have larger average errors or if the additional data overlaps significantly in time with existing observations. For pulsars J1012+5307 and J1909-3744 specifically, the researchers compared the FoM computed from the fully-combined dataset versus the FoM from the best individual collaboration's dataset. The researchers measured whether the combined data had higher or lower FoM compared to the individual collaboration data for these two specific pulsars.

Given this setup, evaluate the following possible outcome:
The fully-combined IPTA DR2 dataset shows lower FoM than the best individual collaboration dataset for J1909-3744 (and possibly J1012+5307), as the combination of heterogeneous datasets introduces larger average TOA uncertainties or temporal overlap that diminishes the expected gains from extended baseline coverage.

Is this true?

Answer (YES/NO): YES